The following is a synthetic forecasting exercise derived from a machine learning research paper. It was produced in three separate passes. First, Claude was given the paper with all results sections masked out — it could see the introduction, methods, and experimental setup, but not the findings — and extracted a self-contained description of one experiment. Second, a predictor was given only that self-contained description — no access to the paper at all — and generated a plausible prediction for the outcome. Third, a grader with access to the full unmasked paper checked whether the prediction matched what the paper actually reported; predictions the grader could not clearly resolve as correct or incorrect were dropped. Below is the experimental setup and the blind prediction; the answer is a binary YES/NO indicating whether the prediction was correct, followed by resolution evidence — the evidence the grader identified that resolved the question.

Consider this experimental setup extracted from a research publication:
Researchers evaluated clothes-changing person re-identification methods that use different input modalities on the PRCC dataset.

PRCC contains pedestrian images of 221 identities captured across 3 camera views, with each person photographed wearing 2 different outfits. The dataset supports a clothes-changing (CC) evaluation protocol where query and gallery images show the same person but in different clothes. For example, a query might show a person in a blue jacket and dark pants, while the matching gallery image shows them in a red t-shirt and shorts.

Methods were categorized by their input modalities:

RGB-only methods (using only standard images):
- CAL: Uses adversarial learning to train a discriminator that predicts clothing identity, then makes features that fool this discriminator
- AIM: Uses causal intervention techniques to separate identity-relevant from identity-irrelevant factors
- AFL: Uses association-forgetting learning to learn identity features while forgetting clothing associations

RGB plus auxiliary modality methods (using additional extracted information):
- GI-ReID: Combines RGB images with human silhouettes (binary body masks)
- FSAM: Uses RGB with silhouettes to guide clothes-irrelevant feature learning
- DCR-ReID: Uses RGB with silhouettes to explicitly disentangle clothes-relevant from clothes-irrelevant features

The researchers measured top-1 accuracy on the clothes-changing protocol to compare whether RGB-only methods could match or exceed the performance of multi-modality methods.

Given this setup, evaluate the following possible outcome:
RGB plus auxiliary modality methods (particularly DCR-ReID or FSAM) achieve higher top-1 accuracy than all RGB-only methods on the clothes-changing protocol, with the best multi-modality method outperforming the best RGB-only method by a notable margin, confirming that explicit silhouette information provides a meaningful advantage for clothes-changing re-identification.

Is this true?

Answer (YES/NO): NO